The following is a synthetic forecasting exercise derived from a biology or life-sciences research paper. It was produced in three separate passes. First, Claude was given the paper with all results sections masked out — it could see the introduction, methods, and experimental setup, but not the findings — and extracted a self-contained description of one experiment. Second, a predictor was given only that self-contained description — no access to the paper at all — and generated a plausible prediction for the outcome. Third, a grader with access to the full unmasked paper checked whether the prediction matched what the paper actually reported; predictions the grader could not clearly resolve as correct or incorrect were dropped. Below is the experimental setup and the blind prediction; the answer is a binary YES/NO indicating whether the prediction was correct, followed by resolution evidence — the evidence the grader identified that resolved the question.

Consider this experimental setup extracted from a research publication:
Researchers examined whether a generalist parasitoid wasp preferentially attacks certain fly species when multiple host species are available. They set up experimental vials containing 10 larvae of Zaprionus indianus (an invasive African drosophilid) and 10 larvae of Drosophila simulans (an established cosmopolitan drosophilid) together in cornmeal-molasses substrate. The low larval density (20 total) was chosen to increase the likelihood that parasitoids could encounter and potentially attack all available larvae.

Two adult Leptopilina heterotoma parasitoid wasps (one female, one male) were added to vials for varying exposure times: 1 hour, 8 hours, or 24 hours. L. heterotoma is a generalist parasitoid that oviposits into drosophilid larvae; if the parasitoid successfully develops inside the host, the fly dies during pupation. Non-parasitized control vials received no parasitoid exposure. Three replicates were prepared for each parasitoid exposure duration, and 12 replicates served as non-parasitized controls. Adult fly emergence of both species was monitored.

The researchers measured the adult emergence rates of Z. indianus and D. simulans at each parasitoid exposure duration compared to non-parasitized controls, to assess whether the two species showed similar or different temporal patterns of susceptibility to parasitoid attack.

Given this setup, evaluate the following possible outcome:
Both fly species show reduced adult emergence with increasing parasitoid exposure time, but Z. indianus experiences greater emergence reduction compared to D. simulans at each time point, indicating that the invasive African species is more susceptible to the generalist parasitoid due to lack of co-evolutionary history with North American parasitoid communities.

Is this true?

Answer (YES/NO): NO